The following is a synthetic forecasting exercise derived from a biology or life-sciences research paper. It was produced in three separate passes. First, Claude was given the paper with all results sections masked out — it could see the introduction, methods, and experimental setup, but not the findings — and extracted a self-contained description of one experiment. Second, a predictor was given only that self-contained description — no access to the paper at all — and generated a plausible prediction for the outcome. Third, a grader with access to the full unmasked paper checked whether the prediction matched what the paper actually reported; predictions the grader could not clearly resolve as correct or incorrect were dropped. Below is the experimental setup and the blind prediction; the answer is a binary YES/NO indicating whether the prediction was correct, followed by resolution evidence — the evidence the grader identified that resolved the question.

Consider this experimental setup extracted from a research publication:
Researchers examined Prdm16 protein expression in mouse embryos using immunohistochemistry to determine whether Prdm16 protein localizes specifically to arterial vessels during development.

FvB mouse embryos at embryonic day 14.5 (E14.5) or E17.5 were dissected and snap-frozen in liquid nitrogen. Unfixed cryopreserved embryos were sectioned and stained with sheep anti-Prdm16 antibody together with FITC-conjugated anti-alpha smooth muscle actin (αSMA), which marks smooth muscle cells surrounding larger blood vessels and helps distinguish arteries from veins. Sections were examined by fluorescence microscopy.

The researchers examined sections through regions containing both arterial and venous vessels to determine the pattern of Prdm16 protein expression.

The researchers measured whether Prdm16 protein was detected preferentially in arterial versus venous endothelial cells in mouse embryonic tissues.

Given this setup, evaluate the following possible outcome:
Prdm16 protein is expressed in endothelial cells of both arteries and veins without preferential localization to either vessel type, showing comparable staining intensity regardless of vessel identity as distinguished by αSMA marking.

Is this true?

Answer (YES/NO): NO